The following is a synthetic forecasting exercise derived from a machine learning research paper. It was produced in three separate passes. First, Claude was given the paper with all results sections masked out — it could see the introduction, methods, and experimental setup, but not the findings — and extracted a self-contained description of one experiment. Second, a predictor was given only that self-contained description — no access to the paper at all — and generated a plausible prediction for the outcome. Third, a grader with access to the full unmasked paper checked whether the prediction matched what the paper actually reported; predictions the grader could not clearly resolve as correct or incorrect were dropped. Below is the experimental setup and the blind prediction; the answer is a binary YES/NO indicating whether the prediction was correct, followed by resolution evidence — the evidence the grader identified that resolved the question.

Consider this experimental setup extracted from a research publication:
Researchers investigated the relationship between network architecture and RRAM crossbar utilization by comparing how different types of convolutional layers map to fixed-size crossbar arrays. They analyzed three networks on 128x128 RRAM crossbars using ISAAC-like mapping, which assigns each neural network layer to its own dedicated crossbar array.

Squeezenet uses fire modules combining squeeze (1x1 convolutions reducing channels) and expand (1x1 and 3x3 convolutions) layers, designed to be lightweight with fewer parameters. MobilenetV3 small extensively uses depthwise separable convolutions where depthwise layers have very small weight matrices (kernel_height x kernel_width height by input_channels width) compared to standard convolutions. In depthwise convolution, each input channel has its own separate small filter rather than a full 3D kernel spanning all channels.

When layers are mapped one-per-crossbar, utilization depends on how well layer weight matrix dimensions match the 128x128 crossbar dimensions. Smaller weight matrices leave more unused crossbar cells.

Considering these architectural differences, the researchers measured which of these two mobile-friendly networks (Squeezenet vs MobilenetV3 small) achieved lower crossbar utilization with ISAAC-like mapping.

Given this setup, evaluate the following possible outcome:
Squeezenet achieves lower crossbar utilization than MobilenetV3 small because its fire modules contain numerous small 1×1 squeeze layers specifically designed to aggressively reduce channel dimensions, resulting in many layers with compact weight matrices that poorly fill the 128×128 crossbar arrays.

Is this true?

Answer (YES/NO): NO